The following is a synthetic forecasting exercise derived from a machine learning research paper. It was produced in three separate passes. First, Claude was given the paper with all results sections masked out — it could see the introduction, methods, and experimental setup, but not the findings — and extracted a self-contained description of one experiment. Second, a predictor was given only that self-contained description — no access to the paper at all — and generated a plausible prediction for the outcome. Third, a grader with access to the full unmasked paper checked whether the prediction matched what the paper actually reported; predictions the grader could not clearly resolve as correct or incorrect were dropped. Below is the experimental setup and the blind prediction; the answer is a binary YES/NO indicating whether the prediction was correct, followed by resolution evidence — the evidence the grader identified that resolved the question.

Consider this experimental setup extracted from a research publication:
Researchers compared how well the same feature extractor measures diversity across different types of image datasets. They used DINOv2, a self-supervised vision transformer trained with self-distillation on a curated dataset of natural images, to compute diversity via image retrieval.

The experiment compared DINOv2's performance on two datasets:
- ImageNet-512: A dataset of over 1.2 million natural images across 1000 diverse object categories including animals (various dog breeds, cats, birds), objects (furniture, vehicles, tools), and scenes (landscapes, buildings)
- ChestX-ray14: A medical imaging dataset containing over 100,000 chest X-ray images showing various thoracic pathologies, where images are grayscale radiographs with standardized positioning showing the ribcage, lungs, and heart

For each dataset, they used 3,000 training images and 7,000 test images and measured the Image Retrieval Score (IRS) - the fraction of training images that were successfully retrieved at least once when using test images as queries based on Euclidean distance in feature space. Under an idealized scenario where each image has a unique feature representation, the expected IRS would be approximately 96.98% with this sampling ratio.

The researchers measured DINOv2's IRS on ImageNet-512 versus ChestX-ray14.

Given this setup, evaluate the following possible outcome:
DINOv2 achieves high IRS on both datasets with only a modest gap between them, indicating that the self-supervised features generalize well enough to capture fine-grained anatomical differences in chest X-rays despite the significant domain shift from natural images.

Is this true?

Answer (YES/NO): NO